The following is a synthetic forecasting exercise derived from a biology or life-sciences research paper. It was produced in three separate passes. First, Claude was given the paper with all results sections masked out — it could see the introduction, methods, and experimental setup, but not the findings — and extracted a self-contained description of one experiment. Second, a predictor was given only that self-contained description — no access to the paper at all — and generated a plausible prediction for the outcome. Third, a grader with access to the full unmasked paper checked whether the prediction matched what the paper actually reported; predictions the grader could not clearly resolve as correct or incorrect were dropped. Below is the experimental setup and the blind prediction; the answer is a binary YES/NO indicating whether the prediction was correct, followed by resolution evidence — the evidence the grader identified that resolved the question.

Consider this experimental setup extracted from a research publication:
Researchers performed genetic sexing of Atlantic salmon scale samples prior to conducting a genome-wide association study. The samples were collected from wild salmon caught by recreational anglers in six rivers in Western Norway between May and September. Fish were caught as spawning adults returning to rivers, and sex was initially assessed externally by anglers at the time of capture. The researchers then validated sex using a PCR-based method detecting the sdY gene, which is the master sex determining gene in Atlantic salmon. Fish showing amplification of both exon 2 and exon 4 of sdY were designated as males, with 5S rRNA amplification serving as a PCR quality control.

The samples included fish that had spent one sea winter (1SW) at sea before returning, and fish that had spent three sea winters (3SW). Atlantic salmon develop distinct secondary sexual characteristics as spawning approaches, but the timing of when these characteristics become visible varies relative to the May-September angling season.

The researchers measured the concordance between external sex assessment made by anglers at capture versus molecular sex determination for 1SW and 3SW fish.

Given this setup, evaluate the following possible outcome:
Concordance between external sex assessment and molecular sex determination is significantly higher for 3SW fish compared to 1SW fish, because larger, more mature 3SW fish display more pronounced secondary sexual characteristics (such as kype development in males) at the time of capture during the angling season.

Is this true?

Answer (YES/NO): NO